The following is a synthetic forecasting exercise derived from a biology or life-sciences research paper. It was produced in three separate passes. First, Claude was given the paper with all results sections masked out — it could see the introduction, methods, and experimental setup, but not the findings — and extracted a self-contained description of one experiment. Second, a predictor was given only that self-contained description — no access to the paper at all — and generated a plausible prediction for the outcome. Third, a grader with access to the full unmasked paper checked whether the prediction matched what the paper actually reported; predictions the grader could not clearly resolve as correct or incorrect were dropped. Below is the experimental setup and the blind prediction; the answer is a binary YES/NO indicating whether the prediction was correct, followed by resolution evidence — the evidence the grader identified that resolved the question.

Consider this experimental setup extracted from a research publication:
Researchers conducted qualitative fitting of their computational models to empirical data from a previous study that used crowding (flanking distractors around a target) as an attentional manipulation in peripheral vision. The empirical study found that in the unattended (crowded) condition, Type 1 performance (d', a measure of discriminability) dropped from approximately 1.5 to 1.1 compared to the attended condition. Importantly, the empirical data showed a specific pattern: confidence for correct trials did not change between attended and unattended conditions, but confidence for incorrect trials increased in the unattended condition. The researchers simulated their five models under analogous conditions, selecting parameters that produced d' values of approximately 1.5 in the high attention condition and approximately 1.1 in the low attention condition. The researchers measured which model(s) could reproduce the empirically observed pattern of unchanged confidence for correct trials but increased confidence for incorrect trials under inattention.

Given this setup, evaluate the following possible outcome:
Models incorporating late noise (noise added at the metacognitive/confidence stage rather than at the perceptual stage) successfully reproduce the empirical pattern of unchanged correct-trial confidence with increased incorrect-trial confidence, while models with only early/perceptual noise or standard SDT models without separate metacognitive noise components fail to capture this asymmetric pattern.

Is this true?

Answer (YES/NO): NO